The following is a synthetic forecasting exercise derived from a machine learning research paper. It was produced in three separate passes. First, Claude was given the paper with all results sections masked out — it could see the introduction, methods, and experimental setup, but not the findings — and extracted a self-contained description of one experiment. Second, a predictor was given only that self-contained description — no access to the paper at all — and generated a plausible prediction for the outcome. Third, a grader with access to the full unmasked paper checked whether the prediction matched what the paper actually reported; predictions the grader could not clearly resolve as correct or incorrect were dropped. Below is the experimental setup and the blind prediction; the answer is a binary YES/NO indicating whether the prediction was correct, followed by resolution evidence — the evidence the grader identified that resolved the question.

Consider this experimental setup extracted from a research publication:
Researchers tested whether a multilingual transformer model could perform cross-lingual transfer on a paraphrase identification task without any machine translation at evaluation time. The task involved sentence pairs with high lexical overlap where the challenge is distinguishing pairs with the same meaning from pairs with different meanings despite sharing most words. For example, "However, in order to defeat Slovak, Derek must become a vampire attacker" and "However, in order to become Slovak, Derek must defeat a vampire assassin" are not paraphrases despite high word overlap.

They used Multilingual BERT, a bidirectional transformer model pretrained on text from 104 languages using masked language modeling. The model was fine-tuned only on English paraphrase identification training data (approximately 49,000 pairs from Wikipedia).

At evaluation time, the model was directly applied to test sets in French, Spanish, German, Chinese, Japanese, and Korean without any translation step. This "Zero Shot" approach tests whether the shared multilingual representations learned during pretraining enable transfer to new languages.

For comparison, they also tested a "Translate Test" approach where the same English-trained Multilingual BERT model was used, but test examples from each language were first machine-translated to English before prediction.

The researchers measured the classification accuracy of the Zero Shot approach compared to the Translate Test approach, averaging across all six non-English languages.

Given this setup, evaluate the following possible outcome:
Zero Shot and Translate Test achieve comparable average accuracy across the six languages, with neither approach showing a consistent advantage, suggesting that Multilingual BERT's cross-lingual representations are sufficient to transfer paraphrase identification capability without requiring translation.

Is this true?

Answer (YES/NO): NO